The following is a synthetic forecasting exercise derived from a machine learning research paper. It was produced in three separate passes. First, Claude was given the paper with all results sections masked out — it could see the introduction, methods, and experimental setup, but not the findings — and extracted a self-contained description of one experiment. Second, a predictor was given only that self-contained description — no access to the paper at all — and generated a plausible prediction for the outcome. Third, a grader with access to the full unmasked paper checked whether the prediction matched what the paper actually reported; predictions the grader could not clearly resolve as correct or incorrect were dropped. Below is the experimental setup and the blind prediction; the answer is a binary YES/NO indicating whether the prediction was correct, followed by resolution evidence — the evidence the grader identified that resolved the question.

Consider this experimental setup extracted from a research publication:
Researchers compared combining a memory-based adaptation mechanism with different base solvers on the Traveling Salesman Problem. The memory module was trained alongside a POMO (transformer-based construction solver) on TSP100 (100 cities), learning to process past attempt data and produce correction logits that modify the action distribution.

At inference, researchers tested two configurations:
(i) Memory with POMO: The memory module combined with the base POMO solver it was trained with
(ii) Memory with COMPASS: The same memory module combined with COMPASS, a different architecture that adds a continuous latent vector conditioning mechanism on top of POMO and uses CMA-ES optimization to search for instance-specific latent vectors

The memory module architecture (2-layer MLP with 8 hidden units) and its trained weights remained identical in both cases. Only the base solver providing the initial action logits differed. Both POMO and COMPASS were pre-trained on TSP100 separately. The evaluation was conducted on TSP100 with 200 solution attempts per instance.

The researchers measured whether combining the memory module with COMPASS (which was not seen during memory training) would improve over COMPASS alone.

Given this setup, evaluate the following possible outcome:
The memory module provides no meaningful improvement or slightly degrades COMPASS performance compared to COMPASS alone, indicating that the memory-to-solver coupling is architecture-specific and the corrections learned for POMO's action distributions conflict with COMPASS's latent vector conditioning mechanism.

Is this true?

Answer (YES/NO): NO